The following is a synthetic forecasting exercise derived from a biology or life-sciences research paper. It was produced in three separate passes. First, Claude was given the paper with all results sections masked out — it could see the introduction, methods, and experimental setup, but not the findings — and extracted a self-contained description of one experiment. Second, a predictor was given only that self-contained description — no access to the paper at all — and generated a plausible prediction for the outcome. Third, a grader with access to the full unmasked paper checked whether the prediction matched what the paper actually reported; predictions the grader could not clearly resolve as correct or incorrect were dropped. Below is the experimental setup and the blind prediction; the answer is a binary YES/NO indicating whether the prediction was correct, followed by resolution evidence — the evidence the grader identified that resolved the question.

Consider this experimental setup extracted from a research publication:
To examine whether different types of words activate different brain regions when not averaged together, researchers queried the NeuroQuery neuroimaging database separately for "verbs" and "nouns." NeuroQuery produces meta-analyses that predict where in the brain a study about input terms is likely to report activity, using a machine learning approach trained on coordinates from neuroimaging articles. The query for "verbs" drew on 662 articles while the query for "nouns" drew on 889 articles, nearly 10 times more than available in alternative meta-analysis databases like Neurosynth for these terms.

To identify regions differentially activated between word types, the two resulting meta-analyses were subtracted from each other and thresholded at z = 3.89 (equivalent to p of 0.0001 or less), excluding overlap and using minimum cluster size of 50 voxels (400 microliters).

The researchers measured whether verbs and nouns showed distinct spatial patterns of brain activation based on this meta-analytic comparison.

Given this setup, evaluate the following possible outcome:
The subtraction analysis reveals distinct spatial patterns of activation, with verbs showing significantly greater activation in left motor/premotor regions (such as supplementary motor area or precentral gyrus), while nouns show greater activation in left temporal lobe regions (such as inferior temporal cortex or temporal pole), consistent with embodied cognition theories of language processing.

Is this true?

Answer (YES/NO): NO